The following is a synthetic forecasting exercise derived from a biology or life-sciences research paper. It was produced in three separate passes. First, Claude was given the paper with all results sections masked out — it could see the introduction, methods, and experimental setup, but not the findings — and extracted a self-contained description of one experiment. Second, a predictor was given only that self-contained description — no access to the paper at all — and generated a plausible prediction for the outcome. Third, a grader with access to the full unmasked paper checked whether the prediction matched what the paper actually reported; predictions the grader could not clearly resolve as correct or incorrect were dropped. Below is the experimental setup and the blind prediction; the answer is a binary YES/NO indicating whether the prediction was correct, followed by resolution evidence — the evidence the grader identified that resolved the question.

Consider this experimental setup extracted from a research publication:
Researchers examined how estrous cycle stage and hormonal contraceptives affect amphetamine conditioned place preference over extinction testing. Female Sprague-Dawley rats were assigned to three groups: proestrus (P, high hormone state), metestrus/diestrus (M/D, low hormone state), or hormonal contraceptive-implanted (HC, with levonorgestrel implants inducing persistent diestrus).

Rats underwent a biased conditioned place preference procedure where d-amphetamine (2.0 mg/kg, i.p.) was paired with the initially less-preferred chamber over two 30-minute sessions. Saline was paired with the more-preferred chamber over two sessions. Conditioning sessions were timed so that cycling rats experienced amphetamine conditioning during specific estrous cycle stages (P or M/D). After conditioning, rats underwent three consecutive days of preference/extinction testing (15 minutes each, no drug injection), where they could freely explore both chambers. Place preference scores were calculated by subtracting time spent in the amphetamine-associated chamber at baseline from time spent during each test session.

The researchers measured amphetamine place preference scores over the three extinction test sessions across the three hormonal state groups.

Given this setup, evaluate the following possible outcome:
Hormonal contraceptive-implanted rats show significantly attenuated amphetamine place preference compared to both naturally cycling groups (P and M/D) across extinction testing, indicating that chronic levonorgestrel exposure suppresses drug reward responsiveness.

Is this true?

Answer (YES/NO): NO